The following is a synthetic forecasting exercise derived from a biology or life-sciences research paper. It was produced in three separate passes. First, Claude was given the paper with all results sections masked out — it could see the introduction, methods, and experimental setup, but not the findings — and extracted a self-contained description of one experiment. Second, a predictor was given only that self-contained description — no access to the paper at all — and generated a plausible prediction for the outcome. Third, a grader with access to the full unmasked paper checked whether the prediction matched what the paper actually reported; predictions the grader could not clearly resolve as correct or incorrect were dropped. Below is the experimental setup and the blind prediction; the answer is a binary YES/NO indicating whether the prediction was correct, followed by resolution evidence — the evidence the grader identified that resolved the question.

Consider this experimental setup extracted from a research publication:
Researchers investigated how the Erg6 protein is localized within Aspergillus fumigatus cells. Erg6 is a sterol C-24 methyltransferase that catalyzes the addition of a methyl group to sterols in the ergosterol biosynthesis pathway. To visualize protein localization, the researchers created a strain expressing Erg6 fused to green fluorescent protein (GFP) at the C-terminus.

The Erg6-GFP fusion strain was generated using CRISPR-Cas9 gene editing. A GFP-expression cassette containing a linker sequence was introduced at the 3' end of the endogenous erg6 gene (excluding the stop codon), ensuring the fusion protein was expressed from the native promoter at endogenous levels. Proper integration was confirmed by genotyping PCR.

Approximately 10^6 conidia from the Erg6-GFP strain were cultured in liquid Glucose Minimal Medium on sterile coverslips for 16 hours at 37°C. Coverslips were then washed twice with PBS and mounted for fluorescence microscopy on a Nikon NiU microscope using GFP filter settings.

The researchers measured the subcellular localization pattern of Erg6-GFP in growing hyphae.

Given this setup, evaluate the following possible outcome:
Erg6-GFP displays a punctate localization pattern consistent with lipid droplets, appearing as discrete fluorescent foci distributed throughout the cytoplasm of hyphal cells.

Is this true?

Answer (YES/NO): YES